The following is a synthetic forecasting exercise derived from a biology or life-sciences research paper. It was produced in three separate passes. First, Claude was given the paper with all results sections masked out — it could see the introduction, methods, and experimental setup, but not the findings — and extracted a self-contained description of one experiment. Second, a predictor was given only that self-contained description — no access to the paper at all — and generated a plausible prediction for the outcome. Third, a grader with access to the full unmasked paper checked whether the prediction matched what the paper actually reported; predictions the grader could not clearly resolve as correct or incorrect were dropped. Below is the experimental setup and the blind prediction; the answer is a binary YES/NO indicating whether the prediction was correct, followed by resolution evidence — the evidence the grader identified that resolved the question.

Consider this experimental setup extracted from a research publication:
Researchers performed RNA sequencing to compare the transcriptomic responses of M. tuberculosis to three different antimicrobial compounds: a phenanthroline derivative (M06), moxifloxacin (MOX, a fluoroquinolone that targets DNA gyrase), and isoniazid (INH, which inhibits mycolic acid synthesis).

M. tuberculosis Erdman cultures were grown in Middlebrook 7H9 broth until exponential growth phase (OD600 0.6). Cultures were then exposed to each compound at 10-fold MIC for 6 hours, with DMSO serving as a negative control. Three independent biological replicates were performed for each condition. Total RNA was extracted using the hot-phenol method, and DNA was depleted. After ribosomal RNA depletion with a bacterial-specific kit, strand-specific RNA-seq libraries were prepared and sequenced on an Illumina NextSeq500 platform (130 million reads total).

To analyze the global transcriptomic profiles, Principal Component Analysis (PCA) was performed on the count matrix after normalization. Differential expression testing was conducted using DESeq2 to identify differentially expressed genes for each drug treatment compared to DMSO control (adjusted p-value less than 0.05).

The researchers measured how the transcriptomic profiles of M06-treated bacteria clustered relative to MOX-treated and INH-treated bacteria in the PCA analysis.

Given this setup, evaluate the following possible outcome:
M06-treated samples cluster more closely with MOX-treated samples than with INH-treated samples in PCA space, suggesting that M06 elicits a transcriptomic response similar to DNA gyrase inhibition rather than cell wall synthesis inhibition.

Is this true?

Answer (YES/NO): NO